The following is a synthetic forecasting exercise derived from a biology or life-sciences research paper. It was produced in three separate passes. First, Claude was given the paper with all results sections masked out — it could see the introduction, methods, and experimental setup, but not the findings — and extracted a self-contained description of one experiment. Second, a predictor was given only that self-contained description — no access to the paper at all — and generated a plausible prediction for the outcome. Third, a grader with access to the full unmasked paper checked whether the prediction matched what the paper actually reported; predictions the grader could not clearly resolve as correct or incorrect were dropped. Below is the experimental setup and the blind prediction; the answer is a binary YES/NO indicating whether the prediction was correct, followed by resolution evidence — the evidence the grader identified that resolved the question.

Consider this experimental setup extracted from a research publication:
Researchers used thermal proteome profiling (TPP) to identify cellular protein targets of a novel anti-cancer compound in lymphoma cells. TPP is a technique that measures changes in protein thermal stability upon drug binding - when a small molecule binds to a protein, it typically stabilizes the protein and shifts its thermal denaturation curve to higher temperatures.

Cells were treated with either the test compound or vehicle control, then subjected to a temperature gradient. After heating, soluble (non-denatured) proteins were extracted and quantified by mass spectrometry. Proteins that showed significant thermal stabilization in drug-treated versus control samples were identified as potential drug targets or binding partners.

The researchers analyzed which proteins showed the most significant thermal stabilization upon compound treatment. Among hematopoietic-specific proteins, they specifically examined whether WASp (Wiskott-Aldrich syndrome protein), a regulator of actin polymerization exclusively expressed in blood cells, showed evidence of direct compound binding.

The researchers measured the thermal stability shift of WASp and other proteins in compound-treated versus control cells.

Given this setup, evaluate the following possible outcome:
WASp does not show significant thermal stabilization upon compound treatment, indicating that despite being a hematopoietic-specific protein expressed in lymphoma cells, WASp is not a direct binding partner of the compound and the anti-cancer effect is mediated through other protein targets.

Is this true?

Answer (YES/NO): NO